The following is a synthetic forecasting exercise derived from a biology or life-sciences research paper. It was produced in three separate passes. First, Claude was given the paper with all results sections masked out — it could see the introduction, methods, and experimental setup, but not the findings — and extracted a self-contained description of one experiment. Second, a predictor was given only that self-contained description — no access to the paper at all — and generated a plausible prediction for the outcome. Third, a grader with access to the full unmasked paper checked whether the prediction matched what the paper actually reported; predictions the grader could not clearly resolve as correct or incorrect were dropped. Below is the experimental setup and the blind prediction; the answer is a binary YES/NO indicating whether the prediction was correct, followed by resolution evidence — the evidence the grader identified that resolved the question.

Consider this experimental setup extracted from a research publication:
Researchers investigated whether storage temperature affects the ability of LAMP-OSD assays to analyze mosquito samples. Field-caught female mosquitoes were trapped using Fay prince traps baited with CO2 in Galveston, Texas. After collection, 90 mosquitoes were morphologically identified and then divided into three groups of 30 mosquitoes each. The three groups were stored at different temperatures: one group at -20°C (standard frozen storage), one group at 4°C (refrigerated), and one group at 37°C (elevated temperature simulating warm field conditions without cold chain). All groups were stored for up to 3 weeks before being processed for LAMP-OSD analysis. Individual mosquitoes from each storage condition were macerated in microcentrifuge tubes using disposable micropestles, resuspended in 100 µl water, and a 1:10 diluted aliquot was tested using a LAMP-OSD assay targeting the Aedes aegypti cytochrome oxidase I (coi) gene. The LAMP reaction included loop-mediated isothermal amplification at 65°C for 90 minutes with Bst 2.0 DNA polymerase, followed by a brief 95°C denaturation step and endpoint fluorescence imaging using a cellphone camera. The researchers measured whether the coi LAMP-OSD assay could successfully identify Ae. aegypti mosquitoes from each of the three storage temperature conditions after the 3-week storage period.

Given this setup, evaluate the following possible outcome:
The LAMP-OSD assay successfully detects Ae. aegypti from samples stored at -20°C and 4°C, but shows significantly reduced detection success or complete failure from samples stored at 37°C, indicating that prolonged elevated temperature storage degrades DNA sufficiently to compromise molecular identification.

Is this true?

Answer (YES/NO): NO